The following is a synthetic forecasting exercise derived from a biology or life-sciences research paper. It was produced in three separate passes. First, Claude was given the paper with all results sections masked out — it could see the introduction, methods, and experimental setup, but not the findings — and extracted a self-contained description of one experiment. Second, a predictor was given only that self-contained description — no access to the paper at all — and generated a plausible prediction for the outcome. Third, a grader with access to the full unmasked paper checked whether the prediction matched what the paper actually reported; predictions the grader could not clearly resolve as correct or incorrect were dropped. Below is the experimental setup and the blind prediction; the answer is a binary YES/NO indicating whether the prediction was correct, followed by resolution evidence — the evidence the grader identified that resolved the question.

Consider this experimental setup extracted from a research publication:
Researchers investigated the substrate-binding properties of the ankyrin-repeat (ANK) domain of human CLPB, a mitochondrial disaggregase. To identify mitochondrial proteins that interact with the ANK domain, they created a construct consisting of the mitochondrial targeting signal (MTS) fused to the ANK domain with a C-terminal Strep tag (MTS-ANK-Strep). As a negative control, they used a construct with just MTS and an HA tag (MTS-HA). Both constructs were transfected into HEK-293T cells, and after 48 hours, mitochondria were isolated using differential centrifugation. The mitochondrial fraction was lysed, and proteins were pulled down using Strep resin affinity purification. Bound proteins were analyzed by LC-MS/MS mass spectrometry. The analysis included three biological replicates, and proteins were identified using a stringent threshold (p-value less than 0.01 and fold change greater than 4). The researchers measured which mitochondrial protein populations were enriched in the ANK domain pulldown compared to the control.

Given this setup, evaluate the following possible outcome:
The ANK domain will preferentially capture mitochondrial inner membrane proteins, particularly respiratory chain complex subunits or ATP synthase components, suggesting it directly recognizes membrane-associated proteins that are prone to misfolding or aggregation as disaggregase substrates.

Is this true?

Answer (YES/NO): NO